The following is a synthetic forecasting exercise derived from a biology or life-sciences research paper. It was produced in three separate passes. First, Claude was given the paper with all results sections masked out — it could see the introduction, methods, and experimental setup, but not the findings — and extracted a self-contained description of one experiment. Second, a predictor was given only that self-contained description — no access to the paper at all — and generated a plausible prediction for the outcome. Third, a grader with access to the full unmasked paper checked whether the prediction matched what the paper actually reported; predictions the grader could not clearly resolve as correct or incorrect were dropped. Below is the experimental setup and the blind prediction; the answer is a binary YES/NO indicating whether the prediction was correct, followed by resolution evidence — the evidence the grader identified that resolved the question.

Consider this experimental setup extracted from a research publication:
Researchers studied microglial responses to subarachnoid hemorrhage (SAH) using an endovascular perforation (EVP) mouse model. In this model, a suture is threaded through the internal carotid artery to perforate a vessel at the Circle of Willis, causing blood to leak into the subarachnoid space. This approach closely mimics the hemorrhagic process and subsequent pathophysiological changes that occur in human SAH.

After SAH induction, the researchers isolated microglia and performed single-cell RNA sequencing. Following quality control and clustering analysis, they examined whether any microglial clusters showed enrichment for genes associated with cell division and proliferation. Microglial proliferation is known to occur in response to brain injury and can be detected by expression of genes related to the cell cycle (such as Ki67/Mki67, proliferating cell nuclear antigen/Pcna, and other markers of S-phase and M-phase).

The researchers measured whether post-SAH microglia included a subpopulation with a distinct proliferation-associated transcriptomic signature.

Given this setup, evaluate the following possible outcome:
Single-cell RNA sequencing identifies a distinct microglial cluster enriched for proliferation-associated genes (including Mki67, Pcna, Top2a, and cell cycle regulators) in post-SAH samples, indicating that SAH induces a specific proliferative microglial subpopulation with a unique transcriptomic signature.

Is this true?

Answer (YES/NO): YES